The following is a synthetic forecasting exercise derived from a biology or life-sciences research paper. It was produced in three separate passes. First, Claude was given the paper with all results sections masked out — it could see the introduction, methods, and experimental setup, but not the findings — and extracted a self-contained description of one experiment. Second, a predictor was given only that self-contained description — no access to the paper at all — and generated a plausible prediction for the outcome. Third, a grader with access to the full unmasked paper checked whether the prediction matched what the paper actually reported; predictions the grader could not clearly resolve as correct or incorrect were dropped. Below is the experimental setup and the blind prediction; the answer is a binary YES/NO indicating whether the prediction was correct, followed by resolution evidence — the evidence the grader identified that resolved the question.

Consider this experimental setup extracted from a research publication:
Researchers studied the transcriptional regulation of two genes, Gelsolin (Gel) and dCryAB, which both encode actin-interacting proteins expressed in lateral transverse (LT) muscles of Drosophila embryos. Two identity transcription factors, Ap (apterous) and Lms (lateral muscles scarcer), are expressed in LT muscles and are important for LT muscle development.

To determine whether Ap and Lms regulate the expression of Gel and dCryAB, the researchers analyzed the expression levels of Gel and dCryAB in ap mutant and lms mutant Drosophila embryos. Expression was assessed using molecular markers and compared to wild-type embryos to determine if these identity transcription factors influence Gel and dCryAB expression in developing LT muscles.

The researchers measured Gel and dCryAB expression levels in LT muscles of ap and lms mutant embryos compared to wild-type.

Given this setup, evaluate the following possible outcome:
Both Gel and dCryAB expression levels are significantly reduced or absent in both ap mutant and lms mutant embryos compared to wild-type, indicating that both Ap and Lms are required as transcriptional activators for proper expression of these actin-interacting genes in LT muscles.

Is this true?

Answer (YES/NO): NO